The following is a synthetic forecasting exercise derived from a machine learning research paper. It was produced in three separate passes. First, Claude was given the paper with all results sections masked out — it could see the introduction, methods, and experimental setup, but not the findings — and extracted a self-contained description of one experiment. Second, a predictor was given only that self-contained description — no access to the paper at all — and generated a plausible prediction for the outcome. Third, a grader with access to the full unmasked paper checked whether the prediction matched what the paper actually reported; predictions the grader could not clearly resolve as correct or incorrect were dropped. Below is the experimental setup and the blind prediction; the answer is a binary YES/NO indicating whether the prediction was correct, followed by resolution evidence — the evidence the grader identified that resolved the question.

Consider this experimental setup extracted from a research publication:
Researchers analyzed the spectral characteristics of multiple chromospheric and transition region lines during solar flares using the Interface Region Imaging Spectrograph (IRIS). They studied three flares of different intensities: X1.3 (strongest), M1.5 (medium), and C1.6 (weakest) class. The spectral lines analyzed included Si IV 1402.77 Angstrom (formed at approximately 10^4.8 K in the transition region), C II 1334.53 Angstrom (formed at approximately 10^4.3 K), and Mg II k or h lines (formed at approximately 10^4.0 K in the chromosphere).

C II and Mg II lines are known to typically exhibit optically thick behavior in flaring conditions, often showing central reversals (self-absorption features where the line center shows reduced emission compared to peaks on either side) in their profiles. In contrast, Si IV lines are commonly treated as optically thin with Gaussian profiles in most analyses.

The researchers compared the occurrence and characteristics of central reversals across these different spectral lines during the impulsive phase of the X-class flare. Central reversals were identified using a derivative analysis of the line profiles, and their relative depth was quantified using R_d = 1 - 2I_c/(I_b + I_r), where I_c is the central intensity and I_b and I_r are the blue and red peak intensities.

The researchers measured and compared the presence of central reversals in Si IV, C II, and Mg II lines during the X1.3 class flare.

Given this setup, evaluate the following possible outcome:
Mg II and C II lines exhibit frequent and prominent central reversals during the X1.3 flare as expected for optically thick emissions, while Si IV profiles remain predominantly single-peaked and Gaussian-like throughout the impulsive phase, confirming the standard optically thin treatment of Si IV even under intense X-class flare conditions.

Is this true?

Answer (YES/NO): NO